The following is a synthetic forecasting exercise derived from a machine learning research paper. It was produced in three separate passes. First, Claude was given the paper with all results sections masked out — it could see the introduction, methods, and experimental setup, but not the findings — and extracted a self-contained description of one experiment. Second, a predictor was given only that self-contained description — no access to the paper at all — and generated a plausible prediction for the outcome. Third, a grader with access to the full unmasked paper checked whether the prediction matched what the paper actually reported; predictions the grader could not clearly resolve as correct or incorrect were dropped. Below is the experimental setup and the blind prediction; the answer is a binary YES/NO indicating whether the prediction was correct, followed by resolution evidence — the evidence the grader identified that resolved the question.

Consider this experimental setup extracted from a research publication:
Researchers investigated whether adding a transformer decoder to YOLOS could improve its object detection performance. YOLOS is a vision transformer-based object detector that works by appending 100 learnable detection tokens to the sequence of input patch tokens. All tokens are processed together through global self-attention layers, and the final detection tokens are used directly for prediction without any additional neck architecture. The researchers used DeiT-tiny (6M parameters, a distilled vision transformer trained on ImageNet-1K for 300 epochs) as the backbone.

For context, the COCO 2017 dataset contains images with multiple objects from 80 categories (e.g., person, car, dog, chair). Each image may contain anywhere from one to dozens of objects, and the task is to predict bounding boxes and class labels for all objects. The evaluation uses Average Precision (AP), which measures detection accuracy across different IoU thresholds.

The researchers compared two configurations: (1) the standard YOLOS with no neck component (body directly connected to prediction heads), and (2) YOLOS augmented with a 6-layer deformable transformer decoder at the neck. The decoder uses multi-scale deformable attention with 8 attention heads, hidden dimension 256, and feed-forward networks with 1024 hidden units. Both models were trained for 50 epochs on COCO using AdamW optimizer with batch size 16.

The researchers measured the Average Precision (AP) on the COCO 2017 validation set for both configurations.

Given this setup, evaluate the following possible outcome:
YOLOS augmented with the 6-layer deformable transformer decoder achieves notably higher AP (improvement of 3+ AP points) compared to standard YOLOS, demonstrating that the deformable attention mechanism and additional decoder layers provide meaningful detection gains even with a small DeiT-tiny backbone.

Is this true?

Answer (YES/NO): YES